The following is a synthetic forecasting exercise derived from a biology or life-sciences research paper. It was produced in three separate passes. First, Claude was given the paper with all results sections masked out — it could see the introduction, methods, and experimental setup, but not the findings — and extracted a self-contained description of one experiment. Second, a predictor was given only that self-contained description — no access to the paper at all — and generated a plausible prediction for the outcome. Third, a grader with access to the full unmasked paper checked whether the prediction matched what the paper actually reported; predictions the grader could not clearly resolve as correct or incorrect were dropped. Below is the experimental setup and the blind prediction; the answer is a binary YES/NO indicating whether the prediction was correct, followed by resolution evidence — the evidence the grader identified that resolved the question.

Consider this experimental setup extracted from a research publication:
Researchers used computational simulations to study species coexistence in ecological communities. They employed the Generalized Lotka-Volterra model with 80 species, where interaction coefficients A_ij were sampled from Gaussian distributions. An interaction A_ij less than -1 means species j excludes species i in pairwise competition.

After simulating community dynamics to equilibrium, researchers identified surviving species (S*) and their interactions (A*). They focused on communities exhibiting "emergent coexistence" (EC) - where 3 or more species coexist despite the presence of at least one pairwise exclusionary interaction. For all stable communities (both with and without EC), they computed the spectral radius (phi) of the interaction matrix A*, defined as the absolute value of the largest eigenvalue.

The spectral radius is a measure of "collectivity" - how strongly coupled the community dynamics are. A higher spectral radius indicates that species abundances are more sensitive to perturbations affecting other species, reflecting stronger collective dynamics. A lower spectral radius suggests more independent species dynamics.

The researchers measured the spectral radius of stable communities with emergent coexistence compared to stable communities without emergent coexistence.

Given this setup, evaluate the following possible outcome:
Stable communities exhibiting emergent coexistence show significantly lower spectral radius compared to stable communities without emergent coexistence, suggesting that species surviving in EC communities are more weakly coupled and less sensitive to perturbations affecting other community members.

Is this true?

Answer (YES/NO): NO